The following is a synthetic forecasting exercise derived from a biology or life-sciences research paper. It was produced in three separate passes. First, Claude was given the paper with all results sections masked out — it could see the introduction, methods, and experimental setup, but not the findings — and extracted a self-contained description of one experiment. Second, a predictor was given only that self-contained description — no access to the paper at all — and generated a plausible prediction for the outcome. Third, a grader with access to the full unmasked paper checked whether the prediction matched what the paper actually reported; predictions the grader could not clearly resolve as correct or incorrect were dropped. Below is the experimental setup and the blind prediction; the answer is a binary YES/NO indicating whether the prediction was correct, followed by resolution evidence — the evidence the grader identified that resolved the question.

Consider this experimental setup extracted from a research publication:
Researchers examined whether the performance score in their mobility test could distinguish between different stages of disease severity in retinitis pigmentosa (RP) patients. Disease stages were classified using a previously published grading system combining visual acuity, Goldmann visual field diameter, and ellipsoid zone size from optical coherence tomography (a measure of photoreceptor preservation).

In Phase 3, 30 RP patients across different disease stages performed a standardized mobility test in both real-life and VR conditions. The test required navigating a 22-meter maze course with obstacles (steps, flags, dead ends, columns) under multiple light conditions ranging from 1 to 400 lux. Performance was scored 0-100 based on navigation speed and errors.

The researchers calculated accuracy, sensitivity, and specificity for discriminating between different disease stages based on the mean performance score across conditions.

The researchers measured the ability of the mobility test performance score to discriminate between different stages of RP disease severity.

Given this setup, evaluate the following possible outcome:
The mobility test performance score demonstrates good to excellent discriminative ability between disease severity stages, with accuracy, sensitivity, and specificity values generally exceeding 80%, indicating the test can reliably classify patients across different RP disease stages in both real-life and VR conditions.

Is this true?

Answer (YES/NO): NO